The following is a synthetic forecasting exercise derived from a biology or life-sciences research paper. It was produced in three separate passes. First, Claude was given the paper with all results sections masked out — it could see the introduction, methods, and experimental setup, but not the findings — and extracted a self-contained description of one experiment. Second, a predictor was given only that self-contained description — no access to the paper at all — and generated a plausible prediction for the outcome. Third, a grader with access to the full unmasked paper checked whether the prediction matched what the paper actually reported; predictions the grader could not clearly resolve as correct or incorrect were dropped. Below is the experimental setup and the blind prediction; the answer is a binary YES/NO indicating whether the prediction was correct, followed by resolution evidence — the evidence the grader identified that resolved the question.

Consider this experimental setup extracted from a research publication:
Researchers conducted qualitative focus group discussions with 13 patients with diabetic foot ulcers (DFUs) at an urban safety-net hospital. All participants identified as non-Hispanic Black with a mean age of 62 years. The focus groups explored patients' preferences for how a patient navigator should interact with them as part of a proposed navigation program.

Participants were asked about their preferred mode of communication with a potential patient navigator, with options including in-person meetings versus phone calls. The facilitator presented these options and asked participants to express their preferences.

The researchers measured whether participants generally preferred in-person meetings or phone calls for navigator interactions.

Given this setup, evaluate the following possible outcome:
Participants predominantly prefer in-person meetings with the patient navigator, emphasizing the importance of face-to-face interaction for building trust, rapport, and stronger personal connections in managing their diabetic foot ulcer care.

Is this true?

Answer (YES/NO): YES